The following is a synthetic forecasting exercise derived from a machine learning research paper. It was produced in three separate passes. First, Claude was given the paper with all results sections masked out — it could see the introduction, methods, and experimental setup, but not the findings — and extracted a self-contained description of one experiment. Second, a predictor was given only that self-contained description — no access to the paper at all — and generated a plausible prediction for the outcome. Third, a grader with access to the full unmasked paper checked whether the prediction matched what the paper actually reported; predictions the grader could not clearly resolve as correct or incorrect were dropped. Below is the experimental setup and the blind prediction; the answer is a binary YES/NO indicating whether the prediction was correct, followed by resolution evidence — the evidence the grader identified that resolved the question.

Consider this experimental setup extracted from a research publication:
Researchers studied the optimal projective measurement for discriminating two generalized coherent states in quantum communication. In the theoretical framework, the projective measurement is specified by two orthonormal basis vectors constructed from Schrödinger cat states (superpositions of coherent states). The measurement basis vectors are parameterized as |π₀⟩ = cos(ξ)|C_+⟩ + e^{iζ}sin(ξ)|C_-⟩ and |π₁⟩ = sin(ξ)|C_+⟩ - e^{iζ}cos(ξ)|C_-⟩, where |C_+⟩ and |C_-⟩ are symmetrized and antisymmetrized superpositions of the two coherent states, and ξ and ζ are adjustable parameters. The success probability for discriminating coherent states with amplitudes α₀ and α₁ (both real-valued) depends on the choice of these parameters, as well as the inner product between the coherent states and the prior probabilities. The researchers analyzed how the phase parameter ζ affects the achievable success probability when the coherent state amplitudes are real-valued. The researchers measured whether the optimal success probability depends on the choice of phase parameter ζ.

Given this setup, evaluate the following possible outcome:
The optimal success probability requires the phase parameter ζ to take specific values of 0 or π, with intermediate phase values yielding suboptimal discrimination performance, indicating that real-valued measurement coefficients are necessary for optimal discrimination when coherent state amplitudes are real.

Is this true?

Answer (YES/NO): NO